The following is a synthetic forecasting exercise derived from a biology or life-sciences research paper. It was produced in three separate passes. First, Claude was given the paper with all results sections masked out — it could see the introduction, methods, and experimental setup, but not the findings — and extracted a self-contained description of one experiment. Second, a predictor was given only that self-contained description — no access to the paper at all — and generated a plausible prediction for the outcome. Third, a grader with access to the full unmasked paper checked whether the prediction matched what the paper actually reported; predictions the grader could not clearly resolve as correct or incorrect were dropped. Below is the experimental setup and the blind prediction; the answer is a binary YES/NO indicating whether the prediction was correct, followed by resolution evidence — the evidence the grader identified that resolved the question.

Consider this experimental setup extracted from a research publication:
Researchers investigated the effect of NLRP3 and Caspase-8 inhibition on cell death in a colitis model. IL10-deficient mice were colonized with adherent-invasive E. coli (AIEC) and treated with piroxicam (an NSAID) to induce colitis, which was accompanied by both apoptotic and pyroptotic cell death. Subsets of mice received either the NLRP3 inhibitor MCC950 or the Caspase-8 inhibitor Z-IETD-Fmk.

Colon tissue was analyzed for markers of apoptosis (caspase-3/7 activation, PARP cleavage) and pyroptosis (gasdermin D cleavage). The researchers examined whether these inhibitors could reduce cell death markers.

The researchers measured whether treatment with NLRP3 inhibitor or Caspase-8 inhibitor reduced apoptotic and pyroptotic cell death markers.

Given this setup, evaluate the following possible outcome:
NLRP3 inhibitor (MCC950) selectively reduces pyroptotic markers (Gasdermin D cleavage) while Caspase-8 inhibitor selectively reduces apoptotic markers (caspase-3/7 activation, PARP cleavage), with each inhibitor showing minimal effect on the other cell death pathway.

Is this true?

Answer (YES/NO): NO